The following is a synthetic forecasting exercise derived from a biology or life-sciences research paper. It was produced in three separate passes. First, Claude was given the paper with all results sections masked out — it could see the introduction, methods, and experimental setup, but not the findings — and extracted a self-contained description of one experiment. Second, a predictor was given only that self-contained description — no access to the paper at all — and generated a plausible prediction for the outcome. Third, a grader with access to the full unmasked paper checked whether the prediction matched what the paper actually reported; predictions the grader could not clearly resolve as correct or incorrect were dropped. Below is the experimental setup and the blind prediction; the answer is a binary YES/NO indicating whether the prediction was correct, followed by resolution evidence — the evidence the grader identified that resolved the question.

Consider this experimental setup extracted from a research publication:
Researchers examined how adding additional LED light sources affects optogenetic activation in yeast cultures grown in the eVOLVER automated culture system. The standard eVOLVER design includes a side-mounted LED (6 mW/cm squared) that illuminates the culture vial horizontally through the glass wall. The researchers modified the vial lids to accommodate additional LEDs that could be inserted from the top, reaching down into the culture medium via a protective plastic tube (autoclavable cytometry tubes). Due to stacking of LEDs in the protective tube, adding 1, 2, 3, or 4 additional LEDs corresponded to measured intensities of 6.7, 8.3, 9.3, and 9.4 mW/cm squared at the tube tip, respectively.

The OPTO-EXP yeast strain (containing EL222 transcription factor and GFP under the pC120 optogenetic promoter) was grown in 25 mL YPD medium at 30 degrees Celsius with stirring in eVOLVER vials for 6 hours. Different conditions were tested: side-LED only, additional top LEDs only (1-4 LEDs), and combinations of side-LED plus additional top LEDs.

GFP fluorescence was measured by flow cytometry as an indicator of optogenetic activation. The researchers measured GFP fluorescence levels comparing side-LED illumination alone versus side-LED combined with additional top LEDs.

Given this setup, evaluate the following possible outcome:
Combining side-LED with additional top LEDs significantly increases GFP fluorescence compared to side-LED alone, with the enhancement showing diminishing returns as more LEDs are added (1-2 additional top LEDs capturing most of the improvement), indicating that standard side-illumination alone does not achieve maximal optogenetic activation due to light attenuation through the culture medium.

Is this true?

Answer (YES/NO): YES